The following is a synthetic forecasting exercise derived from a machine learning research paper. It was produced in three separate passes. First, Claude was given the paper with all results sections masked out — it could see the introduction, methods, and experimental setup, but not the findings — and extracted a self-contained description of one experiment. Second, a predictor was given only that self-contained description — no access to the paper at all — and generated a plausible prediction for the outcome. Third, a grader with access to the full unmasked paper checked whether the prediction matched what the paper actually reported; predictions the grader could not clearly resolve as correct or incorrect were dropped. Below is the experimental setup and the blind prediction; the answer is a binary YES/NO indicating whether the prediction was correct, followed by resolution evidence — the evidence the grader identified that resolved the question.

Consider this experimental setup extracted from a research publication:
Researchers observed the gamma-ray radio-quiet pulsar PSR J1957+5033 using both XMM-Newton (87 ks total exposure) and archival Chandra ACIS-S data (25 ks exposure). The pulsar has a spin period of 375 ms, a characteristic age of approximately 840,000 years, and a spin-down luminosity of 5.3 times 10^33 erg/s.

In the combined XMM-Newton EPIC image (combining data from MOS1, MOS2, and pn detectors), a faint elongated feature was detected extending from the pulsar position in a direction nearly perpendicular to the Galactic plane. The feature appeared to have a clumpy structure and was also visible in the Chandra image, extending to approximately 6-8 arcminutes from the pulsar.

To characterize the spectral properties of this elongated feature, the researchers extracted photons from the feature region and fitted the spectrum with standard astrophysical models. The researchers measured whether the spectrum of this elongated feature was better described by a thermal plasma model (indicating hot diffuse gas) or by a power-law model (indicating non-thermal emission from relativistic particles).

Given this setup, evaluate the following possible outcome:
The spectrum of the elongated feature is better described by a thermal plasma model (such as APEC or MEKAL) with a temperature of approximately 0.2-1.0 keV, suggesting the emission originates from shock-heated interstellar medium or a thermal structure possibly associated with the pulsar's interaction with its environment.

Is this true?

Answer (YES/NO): NO